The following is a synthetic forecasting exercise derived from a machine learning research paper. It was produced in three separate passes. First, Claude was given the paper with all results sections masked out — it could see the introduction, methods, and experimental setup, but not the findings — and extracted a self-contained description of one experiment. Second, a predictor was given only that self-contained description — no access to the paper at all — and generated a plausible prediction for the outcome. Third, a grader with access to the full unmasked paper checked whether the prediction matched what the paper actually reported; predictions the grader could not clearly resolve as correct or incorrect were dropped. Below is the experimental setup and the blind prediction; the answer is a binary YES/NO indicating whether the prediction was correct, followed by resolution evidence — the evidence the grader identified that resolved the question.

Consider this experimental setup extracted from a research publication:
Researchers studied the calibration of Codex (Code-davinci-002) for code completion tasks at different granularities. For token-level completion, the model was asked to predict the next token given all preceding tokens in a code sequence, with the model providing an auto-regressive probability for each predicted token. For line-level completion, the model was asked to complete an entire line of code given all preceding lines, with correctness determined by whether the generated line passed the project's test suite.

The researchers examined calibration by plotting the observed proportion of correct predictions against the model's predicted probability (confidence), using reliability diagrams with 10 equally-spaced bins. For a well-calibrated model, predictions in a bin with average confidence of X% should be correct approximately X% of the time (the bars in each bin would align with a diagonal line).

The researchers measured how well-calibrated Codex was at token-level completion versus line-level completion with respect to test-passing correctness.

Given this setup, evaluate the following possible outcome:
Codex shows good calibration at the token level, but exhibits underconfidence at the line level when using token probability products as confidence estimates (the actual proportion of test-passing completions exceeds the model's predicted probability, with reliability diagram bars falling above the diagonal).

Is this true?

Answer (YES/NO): NO